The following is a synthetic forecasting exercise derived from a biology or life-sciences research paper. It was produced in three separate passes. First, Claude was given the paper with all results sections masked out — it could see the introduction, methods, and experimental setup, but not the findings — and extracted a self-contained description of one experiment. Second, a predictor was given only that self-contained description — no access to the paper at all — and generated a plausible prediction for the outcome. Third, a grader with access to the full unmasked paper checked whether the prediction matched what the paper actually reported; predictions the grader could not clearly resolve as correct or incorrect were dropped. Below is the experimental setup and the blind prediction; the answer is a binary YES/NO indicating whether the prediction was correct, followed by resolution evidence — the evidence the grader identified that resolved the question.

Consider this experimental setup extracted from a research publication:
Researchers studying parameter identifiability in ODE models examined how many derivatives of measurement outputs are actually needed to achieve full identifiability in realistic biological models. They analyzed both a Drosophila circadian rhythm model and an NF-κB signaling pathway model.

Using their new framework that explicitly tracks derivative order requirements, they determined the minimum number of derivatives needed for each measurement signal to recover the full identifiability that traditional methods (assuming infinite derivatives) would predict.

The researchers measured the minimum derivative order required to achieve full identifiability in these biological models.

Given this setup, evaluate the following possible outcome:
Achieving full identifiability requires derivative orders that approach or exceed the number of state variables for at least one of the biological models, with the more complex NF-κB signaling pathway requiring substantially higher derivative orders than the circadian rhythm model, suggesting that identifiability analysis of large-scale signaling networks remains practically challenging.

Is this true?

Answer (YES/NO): YES